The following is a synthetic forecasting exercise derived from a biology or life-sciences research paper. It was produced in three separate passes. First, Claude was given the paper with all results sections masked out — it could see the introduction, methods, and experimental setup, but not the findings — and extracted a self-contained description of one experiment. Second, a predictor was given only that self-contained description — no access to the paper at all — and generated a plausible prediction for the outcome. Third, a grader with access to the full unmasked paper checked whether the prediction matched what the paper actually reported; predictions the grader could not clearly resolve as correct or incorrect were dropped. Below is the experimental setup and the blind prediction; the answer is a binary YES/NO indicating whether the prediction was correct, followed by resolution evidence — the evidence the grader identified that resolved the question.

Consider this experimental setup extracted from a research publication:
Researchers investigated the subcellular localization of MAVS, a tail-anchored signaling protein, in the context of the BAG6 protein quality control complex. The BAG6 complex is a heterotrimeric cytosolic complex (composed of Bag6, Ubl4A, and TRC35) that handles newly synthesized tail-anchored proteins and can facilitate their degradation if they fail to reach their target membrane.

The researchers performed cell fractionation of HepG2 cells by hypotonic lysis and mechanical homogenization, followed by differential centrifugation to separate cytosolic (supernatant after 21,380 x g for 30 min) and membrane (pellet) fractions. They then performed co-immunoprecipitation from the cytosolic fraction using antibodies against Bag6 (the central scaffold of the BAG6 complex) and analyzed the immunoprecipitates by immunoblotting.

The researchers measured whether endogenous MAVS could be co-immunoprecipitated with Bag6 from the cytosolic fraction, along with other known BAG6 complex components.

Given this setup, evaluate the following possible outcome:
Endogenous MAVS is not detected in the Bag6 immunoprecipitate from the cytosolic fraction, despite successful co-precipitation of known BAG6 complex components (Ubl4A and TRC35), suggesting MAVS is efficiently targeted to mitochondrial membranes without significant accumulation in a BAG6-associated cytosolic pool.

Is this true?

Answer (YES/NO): NO